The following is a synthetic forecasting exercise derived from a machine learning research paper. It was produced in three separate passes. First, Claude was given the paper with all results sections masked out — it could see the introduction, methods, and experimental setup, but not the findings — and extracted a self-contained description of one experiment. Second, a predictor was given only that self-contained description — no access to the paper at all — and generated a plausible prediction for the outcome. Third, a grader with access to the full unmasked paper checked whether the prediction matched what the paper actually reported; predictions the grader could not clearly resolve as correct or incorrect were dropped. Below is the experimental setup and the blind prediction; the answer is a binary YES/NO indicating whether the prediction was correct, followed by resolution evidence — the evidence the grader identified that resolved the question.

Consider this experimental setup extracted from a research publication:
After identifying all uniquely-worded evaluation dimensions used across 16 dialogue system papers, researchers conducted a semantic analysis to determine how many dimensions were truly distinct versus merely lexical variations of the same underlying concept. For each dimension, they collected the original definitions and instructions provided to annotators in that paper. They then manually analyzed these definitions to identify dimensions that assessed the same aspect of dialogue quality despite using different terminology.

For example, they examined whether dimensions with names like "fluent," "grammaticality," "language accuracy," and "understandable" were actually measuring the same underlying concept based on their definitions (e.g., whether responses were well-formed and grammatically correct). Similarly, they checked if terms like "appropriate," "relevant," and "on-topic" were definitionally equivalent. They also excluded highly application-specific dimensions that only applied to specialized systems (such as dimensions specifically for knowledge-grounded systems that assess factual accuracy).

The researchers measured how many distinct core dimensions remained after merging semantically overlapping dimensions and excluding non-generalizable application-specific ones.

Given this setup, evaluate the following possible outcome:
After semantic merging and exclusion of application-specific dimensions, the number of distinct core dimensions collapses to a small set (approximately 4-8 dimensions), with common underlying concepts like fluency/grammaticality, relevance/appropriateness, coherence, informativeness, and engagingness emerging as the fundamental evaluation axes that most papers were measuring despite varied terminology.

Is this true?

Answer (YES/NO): YES